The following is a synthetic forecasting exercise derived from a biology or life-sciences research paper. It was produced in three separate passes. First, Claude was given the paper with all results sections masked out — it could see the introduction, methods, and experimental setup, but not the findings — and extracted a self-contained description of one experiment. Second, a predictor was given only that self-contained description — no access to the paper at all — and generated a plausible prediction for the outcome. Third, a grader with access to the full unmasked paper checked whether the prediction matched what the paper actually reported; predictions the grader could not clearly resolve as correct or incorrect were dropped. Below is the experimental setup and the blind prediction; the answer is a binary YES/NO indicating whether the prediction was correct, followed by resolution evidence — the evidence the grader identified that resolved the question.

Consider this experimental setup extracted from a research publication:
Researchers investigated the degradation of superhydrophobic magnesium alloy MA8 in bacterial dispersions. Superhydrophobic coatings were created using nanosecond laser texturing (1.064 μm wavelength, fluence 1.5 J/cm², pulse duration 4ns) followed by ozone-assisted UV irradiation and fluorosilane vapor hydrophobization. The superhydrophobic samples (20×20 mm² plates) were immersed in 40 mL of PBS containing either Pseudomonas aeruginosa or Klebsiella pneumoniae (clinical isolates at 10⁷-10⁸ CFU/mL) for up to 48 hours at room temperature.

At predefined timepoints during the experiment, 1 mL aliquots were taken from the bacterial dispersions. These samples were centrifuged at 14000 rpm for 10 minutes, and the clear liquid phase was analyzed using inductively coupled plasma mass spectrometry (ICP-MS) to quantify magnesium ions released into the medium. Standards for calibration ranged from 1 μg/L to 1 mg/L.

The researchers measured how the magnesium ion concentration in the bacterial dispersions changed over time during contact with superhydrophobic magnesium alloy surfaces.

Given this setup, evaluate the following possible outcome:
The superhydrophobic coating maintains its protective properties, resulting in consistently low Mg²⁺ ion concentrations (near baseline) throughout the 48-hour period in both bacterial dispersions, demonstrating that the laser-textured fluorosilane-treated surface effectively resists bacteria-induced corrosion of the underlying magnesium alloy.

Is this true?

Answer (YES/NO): NO